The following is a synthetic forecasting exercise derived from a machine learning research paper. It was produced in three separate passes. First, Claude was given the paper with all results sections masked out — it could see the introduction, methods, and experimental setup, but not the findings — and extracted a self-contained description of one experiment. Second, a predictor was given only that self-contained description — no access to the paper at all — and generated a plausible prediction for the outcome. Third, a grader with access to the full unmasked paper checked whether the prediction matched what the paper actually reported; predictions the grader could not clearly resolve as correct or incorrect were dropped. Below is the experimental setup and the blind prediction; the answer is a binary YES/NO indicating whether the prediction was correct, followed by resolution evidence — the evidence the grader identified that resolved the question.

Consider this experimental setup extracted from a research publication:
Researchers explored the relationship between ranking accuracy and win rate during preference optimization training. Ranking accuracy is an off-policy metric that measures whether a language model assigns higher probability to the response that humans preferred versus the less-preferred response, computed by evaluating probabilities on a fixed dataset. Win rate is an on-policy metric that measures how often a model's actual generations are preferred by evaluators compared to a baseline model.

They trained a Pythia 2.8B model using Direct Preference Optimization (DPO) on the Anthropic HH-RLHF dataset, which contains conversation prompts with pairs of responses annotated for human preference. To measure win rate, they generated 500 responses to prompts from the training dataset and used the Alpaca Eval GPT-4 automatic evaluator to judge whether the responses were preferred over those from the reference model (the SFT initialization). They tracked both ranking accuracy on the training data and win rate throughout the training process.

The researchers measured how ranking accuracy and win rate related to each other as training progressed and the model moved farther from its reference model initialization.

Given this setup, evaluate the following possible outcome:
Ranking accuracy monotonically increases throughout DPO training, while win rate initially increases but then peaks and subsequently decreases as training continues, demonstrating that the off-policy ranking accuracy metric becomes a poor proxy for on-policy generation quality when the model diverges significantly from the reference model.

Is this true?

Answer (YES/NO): YES